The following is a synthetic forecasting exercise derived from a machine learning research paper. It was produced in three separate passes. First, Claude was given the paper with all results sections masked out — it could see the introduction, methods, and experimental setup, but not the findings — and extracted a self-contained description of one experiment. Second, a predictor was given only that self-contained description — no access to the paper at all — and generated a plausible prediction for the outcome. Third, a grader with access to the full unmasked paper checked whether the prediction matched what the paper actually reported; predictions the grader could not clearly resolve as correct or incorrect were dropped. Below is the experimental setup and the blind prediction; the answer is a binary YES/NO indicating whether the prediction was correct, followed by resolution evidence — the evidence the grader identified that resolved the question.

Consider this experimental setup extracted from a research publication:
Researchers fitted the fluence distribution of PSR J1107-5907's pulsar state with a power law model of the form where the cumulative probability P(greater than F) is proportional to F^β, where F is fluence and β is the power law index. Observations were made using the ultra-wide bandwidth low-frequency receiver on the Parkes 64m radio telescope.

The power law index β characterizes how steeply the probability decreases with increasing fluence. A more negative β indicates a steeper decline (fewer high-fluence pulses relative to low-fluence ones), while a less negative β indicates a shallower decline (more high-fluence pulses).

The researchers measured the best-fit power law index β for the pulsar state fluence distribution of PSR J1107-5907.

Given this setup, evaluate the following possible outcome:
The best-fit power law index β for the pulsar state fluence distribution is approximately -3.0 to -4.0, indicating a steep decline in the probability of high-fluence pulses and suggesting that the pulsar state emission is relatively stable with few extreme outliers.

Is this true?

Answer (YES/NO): NO